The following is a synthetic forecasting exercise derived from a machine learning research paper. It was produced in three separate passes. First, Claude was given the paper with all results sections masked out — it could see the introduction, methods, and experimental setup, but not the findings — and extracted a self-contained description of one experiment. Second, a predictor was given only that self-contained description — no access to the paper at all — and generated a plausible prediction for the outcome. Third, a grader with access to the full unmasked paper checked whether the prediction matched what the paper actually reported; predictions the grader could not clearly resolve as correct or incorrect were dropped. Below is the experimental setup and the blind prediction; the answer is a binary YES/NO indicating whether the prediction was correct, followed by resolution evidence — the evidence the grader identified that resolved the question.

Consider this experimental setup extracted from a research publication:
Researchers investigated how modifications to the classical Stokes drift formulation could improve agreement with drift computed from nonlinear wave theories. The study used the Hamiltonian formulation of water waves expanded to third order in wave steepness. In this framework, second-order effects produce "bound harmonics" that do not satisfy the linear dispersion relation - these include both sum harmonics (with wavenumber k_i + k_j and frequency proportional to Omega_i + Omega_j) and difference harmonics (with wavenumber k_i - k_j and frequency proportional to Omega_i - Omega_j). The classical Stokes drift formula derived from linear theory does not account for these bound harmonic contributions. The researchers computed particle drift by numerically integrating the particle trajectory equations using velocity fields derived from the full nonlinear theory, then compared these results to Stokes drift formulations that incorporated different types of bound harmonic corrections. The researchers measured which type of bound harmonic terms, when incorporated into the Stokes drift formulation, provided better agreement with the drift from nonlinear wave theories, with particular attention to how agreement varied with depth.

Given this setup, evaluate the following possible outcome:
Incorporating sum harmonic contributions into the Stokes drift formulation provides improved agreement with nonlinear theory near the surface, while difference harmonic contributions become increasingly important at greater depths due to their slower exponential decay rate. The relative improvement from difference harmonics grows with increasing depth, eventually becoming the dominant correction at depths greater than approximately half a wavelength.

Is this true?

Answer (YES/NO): NO